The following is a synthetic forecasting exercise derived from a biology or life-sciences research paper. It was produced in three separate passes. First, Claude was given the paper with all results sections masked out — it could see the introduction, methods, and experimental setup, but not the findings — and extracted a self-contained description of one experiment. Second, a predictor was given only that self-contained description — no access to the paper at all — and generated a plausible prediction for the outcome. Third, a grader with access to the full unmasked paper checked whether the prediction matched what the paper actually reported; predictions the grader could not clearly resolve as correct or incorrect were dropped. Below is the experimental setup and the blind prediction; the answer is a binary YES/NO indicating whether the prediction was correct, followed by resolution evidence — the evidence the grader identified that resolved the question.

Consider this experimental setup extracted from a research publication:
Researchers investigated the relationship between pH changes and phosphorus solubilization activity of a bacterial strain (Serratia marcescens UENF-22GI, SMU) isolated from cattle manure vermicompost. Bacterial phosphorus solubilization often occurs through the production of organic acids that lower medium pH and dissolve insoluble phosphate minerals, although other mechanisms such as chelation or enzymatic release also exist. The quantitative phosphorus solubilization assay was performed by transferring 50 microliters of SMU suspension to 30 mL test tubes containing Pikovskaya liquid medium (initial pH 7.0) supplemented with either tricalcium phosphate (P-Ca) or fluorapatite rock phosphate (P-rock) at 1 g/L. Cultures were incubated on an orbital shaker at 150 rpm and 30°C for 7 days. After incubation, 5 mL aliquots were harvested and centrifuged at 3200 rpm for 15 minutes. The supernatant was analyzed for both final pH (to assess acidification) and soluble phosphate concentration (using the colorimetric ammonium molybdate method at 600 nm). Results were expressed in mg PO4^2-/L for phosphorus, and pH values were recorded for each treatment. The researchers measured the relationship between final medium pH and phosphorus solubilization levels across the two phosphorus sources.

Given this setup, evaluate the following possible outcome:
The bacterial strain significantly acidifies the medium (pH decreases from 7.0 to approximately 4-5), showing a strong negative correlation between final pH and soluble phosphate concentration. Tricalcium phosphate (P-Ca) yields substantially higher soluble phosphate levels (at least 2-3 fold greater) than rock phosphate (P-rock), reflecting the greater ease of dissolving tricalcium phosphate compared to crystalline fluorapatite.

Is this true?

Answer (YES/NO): NO